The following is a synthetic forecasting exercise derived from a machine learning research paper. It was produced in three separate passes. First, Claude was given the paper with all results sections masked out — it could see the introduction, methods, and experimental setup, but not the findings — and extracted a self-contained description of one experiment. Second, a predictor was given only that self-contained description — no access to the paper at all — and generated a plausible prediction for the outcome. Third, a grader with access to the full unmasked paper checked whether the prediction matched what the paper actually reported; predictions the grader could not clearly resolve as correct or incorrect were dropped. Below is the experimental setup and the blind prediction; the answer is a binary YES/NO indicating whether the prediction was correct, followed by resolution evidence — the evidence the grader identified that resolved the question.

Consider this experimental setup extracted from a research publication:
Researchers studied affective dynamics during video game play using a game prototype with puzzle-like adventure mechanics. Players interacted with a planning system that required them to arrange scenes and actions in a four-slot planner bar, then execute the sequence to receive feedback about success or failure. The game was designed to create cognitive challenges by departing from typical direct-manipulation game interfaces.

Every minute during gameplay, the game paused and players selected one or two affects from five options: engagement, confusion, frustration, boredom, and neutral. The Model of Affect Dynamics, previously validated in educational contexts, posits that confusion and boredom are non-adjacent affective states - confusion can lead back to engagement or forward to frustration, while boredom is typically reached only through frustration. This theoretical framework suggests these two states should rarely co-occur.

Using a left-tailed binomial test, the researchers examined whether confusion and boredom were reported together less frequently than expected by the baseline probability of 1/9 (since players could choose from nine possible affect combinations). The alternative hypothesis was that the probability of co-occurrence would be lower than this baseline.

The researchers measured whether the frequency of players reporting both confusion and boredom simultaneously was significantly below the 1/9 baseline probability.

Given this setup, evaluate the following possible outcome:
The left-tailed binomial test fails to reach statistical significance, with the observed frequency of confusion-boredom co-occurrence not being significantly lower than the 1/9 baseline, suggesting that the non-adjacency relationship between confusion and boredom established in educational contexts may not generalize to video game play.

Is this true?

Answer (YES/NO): NO